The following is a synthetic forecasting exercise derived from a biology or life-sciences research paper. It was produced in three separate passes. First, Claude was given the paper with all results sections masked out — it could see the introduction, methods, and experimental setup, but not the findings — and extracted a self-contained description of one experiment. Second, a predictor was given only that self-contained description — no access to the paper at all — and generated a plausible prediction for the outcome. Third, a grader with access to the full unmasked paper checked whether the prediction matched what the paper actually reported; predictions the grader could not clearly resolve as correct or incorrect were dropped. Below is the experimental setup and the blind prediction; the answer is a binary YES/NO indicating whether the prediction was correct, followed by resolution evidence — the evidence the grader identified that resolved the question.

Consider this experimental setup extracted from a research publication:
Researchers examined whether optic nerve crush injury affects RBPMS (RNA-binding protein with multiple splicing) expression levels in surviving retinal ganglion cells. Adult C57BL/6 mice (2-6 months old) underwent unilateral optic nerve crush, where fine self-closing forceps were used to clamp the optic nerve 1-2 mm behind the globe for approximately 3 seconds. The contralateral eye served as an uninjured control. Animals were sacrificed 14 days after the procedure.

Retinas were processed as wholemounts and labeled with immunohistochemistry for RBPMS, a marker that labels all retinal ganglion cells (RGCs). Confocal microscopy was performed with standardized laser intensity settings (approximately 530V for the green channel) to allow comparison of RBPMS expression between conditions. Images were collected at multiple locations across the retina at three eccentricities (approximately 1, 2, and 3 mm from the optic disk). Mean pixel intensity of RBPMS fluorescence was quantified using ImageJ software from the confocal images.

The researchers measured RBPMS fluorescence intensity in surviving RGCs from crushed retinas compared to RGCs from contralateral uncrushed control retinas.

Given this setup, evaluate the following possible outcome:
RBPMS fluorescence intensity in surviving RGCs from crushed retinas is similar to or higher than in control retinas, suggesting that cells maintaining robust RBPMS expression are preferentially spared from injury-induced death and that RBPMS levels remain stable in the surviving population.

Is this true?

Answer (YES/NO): NO